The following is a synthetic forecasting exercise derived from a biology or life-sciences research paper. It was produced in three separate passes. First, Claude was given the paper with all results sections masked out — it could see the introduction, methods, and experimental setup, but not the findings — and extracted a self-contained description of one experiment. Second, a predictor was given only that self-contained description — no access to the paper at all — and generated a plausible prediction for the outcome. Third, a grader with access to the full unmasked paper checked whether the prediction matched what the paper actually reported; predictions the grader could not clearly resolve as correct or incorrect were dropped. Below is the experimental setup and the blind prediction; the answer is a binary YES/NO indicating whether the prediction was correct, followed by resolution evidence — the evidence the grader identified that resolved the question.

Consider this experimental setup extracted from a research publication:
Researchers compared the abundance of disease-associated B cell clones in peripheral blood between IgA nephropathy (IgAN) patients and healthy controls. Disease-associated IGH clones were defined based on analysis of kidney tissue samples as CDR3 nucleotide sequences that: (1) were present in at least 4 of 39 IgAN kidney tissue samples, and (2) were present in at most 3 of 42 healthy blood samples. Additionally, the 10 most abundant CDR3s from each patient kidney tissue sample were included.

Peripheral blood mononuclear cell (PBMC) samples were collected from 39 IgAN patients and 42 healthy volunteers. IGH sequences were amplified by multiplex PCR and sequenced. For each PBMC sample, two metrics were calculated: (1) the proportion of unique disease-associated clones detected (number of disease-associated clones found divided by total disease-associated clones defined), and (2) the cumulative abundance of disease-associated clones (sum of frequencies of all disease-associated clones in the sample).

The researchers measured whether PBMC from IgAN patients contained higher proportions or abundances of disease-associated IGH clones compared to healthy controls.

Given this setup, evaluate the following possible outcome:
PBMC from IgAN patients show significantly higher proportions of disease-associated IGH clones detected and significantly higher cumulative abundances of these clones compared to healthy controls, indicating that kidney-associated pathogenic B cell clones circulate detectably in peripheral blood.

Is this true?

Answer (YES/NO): YES